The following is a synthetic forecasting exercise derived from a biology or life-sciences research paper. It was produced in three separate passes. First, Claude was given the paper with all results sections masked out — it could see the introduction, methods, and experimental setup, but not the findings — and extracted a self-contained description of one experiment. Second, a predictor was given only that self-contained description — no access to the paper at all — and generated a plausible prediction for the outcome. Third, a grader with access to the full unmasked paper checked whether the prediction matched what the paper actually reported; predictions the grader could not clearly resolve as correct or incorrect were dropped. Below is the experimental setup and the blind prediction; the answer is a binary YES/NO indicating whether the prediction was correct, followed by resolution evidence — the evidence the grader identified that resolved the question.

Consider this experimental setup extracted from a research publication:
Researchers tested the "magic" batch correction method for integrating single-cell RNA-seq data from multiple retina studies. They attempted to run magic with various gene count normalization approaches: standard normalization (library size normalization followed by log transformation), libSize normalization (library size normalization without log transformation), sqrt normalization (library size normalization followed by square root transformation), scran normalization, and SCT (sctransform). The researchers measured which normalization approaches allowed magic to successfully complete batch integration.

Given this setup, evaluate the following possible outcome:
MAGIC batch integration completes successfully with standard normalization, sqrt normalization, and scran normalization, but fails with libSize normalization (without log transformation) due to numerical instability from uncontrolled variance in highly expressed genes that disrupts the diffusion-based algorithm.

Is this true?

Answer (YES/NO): NO